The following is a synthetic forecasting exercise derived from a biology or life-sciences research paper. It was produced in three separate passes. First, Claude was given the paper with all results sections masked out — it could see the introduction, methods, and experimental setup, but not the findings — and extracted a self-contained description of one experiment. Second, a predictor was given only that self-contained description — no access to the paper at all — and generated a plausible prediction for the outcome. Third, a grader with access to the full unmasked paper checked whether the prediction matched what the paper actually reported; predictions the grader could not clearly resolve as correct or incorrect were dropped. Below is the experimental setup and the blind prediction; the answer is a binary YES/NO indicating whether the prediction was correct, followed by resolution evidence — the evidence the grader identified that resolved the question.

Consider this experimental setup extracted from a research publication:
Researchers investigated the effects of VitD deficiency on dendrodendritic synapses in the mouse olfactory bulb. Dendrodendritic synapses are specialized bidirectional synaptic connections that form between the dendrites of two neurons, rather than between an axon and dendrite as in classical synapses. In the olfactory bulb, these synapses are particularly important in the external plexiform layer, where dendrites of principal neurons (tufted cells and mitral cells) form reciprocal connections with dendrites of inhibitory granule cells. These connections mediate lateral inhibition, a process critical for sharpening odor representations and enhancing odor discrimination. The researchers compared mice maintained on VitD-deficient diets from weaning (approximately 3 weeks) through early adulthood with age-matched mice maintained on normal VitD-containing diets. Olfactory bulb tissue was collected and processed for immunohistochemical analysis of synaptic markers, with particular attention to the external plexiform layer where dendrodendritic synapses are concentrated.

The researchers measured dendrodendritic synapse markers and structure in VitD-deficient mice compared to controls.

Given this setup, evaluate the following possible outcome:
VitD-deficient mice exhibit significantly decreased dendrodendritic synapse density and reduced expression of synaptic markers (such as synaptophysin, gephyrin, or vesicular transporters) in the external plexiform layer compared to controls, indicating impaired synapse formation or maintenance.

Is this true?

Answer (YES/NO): NO